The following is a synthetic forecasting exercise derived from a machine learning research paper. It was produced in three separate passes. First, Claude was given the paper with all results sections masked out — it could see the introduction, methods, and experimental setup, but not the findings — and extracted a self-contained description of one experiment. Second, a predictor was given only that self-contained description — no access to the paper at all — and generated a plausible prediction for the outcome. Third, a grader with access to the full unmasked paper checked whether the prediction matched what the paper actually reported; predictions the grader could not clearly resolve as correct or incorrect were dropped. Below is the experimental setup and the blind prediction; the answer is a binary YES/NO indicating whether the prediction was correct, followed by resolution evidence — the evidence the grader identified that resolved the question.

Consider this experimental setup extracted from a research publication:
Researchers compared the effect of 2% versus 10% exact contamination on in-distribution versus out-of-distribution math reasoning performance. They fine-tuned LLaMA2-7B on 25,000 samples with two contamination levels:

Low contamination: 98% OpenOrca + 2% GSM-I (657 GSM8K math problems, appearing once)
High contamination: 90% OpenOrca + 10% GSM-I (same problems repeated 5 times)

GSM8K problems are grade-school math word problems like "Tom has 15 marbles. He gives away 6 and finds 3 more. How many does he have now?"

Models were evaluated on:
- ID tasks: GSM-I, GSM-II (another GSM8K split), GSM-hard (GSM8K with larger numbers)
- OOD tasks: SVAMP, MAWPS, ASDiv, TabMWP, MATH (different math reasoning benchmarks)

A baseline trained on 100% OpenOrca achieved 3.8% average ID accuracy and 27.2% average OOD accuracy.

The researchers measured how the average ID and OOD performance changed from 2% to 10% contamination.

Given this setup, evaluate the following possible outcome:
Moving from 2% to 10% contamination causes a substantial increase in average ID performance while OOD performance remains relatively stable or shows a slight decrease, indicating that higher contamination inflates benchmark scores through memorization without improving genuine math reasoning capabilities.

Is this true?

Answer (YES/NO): YES